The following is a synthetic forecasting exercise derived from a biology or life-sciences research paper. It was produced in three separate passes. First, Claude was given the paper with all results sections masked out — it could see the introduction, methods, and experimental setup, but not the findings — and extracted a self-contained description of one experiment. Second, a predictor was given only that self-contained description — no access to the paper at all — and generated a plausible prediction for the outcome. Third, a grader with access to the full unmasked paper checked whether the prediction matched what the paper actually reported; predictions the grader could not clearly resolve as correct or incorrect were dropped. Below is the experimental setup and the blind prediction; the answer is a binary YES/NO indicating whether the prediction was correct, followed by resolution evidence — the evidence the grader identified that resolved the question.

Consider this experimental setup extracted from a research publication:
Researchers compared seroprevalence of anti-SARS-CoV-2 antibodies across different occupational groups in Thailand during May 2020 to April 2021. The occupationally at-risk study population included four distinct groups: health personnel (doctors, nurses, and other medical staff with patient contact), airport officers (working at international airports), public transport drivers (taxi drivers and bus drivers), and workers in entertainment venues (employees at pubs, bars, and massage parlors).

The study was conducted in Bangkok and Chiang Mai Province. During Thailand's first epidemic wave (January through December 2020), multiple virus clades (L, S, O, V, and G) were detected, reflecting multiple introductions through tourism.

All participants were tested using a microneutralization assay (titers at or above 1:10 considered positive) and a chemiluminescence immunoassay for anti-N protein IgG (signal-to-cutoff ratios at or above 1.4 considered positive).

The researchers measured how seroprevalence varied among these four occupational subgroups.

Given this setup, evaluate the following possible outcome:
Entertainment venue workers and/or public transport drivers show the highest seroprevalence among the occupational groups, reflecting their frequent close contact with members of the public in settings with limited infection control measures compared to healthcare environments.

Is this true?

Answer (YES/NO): YES